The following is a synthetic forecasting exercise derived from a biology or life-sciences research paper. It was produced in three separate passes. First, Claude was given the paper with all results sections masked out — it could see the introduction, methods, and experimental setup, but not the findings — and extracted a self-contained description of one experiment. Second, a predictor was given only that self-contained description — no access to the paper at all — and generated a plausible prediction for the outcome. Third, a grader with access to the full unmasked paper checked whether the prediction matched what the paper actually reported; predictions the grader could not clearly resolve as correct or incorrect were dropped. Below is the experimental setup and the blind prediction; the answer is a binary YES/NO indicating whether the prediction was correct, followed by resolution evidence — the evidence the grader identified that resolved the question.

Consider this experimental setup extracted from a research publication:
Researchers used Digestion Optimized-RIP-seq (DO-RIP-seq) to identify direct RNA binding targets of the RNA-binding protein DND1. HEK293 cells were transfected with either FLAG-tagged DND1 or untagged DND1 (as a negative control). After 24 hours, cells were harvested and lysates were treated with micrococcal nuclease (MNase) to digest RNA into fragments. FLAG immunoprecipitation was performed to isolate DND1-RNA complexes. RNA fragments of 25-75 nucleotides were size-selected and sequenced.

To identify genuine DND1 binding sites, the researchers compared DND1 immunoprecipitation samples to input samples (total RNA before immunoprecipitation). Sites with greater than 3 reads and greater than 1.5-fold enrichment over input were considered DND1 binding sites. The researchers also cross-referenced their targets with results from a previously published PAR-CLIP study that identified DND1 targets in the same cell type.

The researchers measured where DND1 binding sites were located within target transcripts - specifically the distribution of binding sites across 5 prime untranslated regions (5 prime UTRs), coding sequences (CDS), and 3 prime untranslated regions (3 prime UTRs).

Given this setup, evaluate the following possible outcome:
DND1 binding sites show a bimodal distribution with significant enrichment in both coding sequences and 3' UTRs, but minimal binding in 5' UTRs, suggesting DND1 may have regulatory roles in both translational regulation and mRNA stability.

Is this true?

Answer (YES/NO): NO